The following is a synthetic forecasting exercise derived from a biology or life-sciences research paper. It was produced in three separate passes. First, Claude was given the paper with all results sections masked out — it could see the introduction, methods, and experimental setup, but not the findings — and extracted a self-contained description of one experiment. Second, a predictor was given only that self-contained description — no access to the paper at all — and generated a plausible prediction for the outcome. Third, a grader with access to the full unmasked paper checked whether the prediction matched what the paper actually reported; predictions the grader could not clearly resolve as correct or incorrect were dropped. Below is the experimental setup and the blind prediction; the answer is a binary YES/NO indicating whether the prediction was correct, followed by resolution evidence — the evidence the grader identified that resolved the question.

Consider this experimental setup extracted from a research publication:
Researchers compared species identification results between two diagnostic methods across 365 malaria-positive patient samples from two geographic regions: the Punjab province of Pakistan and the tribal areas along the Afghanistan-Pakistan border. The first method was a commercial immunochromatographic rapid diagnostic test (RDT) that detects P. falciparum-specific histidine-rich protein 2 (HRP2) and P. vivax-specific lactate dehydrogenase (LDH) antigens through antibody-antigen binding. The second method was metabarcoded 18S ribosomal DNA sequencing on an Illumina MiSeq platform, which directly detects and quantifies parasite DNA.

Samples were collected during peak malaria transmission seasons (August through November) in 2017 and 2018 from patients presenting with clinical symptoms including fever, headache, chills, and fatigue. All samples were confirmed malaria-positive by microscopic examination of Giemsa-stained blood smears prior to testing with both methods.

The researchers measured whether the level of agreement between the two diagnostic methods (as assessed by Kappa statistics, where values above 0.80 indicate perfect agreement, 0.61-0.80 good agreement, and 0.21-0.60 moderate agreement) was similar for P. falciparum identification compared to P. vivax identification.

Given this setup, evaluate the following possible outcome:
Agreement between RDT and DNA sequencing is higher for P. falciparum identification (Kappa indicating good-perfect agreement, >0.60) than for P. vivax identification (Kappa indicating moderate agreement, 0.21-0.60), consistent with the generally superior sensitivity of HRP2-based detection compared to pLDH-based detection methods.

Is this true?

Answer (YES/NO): NO